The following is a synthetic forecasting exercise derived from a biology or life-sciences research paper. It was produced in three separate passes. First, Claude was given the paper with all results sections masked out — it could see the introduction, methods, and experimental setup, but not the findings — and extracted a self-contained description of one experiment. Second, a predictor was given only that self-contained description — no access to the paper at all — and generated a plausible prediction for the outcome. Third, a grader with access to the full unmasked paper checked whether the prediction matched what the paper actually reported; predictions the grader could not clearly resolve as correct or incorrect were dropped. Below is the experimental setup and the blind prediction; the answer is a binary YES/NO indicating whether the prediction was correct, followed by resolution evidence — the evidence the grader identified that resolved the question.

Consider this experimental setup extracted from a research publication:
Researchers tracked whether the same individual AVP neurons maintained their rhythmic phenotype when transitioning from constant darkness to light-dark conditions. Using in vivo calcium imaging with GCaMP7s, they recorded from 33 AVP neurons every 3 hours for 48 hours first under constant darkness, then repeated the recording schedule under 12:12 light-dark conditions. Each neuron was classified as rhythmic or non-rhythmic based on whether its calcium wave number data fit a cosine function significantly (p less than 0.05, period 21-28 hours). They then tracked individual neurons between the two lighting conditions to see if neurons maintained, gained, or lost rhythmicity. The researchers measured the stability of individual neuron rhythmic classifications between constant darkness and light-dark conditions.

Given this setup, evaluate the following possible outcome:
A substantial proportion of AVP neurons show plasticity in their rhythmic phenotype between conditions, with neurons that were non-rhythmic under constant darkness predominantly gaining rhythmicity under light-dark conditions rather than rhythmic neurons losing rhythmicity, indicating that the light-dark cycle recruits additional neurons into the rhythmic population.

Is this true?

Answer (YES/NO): NO